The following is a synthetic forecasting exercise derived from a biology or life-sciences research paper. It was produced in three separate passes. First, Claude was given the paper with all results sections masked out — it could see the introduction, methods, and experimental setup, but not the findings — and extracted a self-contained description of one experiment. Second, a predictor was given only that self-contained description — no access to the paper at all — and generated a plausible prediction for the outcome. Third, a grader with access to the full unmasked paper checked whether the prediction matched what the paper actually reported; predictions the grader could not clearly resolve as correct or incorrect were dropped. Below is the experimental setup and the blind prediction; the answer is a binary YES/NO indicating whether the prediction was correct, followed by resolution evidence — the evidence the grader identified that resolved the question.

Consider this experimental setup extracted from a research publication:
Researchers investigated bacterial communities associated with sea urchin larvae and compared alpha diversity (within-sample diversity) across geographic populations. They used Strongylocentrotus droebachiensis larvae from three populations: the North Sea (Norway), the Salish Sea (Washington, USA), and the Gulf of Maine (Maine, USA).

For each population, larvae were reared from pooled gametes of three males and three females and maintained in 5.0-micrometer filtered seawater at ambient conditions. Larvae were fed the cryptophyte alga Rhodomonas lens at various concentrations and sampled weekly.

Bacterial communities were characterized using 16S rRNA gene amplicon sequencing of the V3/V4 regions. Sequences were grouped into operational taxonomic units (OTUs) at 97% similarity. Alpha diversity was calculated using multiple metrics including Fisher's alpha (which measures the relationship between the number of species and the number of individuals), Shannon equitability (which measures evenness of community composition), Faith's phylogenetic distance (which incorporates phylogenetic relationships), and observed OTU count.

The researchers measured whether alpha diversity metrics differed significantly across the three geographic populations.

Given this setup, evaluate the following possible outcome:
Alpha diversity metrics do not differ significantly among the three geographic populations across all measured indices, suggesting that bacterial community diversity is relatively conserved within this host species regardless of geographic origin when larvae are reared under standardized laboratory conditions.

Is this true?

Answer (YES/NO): NO